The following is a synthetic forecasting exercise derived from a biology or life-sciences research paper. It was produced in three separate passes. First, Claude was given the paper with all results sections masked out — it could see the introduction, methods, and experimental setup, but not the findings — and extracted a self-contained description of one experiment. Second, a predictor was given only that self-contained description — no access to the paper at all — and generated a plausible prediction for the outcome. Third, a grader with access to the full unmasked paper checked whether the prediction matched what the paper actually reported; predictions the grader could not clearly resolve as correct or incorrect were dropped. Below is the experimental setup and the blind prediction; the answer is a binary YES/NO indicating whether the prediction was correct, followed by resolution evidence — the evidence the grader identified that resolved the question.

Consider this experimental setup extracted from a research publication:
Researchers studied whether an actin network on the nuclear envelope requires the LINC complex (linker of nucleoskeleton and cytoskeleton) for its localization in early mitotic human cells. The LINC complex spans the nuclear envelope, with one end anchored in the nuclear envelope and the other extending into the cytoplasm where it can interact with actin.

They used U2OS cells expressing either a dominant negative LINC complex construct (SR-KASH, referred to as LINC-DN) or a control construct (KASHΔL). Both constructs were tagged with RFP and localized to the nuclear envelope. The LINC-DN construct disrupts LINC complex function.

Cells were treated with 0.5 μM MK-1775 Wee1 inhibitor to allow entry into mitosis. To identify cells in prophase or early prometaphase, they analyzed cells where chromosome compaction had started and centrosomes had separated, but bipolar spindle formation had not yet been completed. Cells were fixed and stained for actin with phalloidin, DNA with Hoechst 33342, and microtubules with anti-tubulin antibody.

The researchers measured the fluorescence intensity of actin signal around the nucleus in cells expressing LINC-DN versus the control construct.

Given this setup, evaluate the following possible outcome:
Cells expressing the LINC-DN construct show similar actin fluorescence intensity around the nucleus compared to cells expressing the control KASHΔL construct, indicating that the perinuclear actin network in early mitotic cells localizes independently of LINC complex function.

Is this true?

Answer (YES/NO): NO